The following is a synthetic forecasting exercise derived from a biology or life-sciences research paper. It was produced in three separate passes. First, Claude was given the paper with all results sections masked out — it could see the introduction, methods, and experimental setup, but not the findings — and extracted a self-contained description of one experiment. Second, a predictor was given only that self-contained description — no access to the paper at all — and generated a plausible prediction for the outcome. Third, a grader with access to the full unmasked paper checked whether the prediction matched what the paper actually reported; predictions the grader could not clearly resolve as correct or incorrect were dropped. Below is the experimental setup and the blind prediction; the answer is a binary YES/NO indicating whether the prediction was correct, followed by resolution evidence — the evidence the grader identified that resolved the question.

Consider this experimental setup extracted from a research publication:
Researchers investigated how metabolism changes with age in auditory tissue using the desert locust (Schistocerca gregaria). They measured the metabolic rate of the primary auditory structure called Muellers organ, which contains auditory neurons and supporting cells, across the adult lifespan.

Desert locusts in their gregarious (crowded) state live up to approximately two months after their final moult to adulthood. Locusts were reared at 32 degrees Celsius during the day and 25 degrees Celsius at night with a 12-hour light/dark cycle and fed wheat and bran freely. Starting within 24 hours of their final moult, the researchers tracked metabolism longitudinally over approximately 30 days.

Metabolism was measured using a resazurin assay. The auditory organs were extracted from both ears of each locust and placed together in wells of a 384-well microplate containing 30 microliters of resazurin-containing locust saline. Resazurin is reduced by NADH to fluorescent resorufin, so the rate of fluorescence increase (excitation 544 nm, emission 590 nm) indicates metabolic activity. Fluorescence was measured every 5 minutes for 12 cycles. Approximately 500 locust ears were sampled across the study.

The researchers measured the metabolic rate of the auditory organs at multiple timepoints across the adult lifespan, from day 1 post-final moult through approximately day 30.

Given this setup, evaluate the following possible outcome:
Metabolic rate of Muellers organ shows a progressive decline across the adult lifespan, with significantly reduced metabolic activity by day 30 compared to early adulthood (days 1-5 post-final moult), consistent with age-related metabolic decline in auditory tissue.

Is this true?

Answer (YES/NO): NO